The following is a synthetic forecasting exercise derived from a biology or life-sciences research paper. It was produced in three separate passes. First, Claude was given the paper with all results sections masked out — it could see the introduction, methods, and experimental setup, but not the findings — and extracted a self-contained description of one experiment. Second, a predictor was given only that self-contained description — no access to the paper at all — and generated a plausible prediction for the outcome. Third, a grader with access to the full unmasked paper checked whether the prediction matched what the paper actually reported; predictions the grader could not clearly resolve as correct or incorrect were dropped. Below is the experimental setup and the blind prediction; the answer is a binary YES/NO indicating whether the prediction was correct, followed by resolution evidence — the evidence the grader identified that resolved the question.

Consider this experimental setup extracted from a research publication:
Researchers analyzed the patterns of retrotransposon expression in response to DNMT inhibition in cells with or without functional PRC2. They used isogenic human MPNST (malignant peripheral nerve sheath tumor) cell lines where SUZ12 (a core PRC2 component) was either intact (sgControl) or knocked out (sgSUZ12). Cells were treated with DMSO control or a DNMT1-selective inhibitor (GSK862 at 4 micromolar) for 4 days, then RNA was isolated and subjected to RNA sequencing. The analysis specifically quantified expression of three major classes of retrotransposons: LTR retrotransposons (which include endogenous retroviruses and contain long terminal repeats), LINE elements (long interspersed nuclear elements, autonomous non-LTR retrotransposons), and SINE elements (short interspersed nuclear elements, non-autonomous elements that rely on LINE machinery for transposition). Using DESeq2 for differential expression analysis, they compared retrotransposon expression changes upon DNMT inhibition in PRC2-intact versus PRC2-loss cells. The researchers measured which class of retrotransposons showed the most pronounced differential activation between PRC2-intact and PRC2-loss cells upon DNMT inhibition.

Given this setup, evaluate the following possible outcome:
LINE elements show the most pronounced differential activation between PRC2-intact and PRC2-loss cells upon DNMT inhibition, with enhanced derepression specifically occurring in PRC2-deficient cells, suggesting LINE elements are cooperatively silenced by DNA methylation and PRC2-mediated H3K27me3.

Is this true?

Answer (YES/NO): NO